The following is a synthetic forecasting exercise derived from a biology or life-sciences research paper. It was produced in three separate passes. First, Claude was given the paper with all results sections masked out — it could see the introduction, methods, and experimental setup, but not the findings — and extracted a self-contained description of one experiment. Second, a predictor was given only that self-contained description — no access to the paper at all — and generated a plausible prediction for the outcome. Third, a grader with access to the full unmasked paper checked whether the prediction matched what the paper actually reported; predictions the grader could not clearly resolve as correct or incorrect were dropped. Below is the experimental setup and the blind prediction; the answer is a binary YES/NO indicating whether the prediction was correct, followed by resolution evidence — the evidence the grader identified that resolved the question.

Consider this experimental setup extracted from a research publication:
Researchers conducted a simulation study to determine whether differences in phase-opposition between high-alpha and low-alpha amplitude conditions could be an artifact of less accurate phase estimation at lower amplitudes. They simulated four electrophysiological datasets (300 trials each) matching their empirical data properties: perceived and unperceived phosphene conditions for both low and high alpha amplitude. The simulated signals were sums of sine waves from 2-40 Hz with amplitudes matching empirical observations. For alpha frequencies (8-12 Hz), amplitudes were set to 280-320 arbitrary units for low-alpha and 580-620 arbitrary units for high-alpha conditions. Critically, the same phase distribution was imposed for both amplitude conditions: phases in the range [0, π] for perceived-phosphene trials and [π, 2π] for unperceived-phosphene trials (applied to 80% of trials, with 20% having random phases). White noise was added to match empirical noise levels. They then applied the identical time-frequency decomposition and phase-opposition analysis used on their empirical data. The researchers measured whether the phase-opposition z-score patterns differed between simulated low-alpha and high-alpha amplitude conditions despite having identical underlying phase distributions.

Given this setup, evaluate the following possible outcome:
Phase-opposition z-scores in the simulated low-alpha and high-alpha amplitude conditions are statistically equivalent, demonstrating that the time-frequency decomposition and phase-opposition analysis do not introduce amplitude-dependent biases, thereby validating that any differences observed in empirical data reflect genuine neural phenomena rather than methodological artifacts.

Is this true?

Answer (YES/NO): YES